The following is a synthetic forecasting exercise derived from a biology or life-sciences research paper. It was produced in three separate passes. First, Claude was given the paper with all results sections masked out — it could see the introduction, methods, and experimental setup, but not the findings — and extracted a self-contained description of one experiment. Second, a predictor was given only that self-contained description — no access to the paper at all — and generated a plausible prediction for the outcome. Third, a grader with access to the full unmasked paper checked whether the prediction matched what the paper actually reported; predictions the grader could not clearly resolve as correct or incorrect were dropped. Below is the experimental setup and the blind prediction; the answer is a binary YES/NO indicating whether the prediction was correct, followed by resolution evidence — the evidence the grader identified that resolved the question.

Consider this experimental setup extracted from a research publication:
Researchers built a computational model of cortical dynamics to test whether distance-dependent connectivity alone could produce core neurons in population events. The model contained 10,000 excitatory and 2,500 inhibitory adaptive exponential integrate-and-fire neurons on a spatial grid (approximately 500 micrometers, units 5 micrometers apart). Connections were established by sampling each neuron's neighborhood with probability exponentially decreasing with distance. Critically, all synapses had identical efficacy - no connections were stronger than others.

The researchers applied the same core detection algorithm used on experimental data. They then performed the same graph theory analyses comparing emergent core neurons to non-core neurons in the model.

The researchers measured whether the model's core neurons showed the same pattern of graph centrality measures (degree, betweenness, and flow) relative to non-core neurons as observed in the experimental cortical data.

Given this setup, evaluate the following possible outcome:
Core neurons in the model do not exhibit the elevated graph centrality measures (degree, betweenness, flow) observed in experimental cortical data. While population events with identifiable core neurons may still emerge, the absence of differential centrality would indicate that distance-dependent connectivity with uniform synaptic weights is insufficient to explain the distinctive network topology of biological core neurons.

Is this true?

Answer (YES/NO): NO